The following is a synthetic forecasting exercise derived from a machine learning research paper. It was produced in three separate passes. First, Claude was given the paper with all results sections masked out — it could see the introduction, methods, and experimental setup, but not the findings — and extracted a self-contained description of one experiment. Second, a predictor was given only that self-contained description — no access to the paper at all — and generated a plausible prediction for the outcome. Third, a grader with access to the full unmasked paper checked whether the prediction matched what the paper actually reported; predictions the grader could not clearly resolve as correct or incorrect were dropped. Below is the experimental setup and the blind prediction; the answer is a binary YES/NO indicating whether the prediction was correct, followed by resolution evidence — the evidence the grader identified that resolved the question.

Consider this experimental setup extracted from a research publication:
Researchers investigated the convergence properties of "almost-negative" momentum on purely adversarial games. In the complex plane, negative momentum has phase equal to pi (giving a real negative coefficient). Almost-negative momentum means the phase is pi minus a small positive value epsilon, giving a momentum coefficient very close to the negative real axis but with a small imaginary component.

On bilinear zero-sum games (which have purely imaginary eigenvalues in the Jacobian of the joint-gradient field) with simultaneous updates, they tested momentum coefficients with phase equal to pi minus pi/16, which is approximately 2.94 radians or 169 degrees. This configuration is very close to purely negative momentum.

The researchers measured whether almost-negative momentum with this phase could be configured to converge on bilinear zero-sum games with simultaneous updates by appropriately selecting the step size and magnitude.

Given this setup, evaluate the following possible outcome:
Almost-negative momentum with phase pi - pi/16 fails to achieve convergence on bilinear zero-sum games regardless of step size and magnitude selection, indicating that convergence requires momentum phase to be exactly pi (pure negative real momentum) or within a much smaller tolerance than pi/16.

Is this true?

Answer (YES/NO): NO